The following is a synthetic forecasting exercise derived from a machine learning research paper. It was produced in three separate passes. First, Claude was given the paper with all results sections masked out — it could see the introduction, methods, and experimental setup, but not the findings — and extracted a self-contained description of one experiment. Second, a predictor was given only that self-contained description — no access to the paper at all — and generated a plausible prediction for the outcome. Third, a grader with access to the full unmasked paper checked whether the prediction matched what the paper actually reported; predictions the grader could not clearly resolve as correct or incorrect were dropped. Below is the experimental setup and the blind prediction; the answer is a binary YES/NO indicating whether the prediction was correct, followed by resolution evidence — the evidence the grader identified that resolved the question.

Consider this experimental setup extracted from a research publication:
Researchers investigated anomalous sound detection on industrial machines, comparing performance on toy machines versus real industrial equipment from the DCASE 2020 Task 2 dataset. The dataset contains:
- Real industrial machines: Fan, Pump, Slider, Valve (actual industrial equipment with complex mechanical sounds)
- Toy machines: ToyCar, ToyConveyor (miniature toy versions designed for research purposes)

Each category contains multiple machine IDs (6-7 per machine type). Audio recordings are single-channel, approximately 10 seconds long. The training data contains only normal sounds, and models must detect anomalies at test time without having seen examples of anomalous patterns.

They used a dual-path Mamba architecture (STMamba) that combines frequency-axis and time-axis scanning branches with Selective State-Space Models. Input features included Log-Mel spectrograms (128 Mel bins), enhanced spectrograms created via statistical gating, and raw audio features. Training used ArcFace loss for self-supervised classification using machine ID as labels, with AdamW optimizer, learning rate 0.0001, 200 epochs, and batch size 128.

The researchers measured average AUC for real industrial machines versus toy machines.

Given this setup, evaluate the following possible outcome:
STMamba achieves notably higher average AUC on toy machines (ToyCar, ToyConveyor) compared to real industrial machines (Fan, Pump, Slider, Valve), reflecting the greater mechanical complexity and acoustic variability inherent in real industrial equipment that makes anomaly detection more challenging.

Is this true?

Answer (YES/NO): NO